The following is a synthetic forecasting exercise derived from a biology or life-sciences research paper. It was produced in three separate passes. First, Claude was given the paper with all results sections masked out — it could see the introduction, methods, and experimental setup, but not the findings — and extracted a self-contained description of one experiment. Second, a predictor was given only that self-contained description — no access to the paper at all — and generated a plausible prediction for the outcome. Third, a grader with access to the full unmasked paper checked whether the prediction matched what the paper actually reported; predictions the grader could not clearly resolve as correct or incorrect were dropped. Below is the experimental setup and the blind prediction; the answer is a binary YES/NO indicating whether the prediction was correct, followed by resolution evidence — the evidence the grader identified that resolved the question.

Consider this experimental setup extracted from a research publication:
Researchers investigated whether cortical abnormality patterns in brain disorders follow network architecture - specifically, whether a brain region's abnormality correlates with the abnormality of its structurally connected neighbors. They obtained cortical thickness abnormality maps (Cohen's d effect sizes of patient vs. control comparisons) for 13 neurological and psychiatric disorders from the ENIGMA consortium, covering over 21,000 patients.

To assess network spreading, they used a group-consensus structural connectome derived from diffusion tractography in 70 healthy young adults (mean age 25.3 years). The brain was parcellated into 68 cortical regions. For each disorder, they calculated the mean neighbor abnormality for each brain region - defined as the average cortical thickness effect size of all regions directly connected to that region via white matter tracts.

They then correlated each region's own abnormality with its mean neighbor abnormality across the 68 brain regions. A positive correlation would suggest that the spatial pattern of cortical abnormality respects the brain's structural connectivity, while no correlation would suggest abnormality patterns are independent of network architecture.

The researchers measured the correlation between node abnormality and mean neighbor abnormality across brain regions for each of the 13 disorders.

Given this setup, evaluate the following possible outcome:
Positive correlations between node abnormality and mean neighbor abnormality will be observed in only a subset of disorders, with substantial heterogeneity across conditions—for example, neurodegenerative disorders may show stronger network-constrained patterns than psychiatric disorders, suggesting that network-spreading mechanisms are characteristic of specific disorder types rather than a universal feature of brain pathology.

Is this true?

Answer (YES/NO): NO